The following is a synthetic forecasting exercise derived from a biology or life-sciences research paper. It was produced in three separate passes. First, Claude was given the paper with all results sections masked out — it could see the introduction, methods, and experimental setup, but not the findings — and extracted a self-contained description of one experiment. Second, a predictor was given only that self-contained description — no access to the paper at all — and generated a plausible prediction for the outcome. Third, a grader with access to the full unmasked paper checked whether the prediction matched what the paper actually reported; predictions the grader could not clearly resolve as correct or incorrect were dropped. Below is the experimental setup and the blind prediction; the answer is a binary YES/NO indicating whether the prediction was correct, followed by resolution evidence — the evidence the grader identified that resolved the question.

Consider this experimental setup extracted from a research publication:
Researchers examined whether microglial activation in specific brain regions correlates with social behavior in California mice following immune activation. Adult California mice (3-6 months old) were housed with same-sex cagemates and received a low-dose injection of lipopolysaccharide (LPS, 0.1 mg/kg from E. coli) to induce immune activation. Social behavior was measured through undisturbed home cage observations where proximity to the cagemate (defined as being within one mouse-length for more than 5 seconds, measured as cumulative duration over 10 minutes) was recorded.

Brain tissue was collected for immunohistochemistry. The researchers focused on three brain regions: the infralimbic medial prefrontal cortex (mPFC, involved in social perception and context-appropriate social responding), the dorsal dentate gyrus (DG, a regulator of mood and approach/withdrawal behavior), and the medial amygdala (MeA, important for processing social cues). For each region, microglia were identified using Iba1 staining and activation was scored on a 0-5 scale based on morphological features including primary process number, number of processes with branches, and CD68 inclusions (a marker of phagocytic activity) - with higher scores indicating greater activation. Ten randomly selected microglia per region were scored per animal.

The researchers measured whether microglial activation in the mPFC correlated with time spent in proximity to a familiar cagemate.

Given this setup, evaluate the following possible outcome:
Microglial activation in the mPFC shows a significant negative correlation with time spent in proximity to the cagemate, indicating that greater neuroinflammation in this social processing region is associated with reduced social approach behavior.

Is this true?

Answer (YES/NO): YES